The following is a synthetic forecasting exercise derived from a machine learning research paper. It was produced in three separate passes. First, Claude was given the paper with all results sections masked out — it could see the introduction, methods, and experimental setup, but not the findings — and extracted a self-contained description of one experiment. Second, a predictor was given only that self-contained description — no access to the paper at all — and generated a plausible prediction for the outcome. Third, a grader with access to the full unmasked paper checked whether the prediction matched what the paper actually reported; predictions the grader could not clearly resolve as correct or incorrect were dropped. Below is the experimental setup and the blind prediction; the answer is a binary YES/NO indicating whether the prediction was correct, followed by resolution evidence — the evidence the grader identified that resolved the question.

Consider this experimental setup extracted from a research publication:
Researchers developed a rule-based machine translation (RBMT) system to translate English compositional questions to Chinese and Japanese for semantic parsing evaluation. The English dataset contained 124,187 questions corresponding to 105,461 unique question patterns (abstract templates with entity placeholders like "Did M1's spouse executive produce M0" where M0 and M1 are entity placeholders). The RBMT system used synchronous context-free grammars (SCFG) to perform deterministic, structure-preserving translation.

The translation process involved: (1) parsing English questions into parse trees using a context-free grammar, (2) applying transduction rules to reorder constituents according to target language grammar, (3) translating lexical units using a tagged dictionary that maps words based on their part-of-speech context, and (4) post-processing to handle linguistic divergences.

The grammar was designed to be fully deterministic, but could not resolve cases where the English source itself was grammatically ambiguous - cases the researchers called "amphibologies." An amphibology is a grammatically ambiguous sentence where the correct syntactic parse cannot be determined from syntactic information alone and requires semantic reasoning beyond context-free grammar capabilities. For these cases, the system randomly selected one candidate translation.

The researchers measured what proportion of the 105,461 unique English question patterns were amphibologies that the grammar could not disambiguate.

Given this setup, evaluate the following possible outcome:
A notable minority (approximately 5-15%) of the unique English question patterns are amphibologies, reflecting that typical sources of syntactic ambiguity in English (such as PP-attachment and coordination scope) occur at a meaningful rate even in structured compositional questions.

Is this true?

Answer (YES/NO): NO